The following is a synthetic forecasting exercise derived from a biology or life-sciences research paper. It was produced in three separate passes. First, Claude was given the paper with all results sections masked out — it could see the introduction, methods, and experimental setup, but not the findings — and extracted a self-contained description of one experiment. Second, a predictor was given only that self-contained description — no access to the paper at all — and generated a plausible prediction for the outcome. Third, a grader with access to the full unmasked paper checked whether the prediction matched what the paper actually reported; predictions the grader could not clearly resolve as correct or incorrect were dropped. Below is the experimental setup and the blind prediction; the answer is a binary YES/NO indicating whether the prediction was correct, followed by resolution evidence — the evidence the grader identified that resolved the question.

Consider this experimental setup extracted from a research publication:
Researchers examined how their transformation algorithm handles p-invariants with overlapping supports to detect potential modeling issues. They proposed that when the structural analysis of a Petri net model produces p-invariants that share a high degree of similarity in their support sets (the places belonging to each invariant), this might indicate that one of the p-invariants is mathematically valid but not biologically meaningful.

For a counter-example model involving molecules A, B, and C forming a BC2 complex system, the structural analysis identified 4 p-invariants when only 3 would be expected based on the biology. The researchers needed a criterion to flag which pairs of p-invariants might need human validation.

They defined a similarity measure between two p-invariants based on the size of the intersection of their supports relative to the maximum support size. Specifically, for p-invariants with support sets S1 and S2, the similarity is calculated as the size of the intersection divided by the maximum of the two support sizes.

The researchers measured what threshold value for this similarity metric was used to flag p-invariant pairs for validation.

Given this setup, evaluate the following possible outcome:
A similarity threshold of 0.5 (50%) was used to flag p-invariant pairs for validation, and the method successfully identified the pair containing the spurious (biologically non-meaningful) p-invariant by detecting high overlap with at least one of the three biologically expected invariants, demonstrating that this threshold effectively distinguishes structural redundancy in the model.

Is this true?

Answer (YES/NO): NO